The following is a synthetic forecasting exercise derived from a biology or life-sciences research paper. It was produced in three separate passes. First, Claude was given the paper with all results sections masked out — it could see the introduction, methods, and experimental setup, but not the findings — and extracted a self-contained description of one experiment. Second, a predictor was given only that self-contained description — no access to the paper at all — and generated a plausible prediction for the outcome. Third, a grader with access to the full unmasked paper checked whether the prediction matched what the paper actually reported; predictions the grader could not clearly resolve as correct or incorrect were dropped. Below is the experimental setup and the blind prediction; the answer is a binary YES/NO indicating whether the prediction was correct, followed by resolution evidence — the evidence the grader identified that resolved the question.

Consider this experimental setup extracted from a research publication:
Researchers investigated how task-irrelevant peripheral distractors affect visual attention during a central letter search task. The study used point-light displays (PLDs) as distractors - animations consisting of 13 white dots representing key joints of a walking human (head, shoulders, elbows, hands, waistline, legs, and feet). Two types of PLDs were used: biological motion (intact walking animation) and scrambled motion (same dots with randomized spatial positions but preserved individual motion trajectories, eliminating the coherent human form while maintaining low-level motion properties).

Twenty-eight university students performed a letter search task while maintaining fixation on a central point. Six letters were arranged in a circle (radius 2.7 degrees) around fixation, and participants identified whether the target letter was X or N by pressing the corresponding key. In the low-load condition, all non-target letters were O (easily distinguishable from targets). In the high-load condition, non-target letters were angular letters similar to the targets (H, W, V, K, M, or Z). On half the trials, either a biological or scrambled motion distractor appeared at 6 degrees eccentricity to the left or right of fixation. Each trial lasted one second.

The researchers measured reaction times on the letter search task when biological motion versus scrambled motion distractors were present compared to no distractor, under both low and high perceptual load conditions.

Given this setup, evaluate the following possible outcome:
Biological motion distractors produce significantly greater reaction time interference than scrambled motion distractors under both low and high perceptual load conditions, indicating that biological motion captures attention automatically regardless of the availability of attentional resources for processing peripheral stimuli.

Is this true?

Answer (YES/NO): NO